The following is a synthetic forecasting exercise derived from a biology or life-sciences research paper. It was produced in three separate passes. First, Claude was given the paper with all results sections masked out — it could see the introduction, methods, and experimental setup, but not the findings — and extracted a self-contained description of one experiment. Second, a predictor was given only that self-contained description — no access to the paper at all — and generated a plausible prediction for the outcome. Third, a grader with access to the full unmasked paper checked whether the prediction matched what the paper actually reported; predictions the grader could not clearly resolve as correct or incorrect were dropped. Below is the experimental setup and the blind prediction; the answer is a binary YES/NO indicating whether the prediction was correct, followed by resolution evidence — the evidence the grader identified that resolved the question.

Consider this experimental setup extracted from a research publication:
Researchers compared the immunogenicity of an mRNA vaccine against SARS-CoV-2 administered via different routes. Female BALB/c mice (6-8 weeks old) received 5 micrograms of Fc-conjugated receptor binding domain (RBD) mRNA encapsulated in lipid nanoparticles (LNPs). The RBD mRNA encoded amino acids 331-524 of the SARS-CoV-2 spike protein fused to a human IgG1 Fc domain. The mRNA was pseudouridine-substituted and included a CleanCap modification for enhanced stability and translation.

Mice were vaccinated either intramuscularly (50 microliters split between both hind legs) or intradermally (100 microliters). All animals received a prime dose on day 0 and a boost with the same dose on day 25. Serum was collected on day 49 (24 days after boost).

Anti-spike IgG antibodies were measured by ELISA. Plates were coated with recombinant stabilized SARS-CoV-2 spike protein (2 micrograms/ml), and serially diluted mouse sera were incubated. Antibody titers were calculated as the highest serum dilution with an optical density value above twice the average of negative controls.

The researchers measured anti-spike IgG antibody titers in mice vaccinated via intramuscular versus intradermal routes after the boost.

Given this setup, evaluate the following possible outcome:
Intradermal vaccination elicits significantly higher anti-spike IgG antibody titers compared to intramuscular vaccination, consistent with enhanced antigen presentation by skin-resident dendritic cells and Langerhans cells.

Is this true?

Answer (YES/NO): NO